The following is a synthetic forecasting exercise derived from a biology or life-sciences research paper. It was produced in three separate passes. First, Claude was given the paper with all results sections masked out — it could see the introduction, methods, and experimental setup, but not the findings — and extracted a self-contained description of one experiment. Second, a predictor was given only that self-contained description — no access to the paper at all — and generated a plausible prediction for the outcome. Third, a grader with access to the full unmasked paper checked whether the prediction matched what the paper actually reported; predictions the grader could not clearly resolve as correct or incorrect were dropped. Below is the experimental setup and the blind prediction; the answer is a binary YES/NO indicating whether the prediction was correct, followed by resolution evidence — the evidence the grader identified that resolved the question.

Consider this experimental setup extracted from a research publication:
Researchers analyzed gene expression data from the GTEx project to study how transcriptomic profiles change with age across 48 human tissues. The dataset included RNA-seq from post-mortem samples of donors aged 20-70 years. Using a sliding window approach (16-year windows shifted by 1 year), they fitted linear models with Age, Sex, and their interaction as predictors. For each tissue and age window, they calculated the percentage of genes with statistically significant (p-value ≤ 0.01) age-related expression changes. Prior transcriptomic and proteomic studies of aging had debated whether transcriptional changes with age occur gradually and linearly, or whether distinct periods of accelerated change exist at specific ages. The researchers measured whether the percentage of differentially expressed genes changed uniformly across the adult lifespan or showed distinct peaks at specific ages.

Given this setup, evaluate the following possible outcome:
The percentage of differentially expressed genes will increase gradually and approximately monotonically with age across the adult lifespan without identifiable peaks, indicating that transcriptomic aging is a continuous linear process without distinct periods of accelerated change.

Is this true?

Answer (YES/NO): NO